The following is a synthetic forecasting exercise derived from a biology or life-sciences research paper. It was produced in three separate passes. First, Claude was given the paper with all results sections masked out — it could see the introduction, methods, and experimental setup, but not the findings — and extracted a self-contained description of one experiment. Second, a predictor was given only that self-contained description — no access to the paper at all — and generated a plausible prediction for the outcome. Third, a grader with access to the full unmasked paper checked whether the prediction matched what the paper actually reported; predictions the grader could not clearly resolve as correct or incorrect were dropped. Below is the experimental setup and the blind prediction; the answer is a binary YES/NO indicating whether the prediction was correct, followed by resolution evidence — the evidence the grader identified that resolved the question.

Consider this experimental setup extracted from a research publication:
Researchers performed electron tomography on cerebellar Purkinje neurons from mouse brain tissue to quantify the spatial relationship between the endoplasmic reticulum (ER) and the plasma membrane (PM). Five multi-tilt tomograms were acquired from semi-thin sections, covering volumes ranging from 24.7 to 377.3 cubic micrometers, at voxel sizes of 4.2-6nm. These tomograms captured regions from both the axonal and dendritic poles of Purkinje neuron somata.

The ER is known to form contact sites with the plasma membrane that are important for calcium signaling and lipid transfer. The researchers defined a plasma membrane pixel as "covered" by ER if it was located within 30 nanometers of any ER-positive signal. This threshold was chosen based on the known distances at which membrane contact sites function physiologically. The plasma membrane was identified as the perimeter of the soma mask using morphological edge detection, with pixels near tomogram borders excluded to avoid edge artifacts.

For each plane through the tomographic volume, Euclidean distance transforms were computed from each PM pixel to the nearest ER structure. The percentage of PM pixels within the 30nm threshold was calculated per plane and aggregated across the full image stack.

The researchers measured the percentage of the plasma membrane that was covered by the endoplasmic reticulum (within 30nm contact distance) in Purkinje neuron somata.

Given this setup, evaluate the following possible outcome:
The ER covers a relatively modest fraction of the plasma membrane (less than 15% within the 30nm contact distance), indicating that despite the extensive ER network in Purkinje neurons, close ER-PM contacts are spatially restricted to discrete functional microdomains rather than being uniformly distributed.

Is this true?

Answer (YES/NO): YES